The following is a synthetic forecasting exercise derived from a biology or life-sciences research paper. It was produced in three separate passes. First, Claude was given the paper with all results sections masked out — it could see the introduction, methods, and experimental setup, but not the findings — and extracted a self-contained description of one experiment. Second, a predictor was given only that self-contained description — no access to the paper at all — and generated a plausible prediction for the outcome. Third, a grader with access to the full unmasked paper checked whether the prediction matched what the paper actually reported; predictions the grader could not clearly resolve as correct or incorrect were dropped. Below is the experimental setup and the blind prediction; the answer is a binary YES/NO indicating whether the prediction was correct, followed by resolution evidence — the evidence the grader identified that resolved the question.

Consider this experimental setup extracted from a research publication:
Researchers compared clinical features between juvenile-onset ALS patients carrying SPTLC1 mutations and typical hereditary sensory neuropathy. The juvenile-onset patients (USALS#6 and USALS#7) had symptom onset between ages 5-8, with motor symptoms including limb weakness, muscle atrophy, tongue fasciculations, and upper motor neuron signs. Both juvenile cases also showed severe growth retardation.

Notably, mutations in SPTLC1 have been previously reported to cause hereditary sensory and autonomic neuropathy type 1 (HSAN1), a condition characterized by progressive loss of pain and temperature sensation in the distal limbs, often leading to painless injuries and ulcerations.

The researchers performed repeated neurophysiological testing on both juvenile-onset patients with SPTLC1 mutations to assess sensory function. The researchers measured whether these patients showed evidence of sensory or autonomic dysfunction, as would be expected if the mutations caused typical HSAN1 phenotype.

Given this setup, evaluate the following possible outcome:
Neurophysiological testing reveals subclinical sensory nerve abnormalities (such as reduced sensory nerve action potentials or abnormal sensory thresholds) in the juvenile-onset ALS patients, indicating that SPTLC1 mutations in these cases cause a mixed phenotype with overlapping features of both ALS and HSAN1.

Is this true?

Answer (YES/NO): NO